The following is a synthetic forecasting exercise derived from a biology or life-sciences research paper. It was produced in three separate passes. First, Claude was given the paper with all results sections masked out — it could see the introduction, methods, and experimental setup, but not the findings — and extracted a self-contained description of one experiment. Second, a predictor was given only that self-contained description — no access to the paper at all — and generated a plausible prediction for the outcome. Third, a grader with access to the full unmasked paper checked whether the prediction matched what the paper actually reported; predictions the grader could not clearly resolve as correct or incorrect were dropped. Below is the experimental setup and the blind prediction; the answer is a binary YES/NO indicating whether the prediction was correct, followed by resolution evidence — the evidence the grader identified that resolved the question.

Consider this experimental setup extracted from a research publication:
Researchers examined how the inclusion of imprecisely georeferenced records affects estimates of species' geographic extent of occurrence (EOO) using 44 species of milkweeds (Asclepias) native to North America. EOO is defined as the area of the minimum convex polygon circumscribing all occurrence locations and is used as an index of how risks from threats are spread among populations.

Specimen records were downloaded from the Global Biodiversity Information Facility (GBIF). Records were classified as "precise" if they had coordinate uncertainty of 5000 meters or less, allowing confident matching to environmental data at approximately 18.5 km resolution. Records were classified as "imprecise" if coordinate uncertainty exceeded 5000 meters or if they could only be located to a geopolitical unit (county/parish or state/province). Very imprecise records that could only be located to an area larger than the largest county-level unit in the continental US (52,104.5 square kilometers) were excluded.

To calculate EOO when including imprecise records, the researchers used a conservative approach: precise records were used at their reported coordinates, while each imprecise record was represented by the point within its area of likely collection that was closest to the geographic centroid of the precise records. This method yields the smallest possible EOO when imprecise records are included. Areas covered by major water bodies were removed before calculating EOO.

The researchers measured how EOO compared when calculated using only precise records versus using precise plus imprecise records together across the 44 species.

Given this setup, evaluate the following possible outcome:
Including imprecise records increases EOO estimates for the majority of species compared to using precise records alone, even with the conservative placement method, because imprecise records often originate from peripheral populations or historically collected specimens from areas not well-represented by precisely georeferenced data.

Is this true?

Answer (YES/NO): YES